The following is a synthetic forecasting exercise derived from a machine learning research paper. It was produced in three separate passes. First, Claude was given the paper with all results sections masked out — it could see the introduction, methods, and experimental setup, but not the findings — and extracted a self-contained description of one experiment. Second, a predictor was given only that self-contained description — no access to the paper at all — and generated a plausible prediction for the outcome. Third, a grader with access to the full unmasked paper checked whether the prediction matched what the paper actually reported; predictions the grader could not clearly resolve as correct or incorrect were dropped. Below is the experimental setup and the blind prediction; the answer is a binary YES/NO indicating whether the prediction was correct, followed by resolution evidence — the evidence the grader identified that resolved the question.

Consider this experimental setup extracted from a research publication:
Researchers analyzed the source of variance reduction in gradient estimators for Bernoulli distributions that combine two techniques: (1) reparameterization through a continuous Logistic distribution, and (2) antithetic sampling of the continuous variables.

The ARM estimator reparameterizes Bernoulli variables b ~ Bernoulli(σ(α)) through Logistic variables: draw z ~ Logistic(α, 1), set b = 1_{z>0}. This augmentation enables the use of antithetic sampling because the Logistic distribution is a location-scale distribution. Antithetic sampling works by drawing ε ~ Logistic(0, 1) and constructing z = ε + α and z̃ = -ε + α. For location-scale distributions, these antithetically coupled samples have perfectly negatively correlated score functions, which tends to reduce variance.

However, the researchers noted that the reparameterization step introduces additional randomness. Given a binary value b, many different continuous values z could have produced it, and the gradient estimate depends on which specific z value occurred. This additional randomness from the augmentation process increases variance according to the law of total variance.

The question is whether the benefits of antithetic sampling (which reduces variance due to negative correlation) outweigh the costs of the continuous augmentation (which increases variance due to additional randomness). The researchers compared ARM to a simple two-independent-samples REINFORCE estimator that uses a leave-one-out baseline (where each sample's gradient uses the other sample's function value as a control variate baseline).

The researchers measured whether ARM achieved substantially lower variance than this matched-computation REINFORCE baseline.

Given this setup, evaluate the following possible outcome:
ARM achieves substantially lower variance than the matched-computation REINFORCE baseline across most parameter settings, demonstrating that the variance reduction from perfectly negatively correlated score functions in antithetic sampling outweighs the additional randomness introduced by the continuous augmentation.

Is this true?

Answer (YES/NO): NO